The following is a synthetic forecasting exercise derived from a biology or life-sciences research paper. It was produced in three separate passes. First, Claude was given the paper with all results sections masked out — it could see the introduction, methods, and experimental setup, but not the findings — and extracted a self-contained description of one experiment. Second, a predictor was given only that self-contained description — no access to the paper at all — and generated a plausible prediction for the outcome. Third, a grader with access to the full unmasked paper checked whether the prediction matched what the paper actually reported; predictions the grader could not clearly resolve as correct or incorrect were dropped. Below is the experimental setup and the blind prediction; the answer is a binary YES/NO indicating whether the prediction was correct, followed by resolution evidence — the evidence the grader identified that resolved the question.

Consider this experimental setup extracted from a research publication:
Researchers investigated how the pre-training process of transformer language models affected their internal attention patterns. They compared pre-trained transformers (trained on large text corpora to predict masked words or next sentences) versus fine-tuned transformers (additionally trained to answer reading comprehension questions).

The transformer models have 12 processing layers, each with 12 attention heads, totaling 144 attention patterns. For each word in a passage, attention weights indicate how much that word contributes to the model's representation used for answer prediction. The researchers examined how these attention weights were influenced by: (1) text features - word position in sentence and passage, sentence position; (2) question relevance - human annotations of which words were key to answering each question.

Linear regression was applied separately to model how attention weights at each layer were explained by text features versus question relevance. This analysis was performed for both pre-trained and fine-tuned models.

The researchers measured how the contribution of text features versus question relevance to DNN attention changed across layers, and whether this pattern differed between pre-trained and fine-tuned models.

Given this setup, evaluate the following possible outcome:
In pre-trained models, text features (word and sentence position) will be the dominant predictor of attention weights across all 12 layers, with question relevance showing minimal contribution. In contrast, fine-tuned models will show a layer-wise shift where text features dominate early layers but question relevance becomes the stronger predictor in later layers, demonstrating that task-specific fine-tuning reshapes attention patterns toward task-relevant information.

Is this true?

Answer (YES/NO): NO